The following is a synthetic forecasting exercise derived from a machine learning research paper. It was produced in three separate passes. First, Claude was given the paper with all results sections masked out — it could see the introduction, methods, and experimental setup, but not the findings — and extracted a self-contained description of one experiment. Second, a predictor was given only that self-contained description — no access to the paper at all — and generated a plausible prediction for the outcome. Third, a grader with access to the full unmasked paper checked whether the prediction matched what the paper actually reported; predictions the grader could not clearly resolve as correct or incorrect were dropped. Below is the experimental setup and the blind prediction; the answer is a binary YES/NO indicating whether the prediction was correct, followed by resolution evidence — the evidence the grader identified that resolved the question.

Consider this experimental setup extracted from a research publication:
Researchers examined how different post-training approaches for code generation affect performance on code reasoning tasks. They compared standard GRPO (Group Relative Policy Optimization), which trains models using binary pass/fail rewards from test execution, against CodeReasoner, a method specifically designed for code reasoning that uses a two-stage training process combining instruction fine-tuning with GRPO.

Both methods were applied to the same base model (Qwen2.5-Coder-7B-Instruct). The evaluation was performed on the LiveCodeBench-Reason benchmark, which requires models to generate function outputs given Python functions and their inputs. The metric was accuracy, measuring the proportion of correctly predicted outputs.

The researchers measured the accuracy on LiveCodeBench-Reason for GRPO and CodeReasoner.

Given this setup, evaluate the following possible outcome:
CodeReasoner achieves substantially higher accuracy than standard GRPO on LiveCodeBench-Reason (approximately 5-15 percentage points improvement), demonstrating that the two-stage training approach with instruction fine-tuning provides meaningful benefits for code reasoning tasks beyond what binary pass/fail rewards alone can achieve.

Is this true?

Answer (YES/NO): YES